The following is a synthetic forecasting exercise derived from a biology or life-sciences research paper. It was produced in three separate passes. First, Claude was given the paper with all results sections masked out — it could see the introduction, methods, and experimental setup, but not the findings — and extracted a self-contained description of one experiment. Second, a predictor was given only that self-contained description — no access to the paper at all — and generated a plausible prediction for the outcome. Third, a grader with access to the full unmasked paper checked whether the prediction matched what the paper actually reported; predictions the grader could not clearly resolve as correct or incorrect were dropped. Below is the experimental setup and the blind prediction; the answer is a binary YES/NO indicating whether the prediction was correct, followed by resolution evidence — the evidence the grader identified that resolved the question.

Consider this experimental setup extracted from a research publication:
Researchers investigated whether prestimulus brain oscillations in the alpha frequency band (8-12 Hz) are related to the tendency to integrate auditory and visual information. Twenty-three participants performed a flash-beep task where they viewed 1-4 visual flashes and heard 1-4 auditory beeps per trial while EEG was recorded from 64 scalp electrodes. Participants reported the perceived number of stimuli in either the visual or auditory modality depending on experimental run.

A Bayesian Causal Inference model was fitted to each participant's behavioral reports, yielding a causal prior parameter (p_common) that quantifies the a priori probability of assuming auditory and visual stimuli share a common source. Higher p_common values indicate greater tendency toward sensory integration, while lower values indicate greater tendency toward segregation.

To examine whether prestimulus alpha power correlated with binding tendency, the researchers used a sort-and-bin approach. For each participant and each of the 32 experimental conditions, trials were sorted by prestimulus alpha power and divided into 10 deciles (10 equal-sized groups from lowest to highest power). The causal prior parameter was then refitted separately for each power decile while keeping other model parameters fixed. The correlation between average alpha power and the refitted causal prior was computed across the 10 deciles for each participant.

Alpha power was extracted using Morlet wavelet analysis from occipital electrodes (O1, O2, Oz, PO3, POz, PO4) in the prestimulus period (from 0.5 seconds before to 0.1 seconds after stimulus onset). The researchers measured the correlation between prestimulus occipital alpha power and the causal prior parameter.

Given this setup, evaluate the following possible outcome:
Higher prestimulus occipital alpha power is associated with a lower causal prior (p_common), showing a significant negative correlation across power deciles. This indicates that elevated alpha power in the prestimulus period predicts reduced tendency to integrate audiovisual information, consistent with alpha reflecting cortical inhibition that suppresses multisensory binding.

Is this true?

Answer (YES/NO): YES